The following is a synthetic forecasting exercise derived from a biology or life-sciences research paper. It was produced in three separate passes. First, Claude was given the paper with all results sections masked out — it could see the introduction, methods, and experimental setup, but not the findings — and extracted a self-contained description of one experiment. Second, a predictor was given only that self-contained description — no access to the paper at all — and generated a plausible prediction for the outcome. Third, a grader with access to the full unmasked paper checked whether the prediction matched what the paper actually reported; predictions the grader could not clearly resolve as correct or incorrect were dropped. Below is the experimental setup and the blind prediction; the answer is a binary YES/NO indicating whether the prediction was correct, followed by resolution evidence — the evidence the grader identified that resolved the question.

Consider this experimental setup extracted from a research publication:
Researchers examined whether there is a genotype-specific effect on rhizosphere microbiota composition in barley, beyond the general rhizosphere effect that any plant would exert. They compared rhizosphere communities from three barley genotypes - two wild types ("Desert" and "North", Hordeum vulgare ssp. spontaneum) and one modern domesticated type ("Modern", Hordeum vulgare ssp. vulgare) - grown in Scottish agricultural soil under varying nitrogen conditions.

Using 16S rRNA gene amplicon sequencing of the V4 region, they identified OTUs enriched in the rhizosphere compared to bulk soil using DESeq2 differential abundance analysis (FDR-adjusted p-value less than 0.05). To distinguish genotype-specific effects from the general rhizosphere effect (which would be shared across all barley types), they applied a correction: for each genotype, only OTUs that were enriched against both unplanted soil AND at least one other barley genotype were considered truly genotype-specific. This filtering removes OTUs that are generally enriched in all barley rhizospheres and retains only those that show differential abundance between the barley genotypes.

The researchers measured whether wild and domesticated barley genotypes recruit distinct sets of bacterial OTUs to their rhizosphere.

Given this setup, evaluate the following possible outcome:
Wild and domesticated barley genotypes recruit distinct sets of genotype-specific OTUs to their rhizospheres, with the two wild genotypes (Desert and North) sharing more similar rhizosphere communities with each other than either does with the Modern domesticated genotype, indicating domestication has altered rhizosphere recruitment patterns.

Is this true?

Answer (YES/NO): NO